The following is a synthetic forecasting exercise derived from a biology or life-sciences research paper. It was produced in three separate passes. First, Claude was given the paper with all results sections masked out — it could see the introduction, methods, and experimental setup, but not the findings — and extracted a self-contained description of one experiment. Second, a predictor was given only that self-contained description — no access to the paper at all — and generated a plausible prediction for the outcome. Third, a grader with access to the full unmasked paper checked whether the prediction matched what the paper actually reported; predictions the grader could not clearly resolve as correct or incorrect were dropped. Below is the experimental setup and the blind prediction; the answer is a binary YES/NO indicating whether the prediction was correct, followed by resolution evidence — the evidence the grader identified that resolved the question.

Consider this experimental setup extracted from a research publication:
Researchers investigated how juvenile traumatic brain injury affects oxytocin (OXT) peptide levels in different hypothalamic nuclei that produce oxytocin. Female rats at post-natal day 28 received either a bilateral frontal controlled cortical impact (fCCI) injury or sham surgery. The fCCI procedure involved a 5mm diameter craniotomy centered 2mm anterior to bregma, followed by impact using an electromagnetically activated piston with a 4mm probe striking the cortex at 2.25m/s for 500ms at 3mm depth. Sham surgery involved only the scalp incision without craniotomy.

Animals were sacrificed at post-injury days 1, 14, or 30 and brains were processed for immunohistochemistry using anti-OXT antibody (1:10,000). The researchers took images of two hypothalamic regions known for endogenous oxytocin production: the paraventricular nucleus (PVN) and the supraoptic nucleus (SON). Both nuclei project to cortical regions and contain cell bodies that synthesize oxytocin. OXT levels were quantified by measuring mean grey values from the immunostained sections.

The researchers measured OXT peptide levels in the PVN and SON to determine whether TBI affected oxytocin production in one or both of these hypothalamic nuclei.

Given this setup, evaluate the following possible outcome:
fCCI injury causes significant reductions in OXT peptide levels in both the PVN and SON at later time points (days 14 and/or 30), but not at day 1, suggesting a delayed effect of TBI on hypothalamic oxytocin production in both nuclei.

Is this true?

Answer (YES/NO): NO